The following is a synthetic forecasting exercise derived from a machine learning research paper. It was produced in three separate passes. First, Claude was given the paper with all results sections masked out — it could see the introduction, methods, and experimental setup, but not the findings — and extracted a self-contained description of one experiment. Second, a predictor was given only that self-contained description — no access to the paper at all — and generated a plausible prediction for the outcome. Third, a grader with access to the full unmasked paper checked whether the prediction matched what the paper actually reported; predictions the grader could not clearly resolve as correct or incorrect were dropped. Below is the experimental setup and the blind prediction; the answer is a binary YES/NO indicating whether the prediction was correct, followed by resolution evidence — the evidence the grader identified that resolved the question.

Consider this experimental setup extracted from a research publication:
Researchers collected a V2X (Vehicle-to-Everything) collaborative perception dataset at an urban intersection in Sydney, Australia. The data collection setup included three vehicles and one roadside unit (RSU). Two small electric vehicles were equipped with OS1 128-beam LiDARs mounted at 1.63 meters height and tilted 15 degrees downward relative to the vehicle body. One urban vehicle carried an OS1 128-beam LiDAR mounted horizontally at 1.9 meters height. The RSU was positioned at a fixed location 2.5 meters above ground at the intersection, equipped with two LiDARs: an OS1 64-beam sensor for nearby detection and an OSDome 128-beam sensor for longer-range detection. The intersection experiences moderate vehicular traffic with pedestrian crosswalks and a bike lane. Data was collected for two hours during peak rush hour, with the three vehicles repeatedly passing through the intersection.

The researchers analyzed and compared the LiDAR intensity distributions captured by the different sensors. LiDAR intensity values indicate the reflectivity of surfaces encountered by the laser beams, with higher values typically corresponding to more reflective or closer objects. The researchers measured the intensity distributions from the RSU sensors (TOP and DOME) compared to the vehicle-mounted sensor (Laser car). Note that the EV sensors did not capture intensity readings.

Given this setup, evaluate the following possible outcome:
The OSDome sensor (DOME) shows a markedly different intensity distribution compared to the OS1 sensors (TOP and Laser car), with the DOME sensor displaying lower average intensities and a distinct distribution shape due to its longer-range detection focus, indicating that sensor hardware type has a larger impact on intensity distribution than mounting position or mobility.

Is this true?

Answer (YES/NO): NO